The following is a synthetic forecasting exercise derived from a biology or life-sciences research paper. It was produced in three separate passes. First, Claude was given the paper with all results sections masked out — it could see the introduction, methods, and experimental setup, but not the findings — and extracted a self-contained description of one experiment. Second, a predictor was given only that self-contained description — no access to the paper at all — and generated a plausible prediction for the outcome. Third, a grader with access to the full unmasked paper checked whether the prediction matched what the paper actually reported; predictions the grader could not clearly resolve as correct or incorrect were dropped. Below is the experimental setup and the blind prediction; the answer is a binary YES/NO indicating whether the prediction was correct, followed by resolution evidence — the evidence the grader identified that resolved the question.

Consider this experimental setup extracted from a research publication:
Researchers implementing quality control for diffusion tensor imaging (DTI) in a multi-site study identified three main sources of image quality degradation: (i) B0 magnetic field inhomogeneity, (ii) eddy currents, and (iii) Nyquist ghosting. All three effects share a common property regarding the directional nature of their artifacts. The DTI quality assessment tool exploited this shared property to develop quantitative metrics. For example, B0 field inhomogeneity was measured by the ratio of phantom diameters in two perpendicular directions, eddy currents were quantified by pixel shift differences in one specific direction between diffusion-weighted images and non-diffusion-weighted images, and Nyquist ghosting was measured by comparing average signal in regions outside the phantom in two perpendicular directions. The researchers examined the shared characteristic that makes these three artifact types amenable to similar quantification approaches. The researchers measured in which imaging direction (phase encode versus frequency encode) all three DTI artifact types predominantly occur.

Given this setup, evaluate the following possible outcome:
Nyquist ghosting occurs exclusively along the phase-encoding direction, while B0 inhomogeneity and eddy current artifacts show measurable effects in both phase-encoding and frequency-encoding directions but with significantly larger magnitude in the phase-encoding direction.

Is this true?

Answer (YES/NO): NO